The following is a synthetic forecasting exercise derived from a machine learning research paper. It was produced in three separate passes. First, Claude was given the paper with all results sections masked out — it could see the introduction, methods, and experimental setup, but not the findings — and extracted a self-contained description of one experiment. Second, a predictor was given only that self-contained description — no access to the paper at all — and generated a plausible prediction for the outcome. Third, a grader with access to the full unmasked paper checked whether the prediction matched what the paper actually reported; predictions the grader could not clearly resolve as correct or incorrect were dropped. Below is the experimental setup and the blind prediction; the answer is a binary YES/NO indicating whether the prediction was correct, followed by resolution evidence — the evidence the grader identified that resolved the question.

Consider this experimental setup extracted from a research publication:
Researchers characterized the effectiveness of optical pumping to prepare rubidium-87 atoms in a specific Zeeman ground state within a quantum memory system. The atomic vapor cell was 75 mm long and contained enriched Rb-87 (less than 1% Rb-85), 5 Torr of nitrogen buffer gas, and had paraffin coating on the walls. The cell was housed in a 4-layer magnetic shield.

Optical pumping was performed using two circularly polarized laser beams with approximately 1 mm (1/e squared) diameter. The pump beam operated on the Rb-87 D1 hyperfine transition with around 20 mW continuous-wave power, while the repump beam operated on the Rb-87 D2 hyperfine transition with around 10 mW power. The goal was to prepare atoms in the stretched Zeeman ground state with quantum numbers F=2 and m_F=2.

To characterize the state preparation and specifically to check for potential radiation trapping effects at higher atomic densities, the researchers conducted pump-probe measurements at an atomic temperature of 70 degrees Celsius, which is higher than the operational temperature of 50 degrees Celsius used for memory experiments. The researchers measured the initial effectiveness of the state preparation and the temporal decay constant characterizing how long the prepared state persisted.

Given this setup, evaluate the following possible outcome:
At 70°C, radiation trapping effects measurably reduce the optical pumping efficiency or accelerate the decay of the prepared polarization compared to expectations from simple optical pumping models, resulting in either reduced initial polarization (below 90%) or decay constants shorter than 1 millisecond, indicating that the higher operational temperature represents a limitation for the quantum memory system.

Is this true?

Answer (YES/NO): NO